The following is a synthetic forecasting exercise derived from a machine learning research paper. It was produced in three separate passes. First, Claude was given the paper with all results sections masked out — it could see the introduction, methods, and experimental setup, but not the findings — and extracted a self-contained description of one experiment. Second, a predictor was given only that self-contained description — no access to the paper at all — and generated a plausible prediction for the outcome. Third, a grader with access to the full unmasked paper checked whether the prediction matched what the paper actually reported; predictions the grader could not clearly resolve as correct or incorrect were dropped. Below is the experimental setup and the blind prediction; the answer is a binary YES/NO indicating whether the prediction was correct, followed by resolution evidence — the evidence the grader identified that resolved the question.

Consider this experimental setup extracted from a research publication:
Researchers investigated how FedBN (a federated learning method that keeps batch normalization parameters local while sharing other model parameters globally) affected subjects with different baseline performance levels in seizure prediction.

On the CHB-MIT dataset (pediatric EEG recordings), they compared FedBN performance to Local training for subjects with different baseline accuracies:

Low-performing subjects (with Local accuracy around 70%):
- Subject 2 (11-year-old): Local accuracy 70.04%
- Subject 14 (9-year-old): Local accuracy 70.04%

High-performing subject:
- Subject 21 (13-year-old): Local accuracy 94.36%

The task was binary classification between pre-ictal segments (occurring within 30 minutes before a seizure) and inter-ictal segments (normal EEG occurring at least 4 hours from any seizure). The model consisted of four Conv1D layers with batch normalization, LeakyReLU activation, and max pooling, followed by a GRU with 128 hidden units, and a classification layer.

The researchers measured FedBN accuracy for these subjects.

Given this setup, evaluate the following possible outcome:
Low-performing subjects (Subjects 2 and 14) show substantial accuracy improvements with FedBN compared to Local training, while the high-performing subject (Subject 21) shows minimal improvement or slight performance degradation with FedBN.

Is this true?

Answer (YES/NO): NO